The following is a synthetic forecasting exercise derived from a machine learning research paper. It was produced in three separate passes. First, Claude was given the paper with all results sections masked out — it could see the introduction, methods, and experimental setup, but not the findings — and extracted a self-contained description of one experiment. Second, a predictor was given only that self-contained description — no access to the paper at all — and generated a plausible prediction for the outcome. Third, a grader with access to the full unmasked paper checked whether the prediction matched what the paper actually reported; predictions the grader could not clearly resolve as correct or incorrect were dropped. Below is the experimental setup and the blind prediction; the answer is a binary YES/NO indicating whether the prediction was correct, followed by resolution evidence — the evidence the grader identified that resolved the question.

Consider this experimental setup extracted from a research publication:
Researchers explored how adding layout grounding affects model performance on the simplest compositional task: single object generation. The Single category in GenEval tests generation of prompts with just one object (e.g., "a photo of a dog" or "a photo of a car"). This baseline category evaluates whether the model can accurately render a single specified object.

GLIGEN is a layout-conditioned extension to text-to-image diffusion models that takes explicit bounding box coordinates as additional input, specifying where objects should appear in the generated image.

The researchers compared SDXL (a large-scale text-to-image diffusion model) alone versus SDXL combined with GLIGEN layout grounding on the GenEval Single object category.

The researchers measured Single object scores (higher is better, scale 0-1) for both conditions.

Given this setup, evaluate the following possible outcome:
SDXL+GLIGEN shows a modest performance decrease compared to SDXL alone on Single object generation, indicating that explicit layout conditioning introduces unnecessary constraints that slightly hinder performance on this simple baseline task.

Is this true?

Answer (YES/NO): YES